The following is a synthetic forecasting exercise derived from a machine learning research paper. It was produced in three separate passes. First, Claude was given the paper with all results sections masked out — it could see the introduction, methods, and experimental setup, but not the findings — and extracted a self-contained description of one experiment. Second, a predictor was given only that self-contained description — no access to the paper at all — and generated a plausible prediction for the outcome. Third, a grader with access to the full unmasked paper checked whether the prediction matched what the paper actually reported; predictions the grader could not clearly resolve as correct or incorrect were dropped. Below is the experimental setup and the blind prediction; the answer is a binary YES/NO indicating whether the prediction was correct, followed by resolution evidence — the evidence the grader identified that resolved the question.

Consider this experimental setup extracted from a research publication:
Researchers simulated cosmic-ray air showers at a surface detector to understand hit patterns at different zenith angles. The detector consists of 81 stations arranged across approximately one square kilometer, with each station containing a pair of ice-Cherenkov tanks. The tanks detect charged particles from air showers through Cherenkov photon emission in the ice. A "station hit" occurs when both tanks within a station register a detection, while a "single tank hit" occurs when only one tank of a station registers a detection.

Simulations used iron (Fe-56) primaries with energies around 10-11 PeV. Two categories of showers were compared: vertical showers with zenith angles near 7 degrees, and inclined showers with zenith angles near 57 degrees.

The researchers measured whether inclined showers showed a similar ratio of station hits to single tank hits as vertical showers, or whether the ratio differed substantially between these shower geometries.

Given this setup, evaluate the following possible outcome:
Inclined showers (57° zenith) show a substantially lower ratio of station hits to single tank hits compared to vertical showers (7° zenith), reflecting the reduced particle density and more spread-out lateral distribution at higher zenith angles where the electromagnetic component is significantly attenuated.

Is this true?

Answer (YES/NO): YES